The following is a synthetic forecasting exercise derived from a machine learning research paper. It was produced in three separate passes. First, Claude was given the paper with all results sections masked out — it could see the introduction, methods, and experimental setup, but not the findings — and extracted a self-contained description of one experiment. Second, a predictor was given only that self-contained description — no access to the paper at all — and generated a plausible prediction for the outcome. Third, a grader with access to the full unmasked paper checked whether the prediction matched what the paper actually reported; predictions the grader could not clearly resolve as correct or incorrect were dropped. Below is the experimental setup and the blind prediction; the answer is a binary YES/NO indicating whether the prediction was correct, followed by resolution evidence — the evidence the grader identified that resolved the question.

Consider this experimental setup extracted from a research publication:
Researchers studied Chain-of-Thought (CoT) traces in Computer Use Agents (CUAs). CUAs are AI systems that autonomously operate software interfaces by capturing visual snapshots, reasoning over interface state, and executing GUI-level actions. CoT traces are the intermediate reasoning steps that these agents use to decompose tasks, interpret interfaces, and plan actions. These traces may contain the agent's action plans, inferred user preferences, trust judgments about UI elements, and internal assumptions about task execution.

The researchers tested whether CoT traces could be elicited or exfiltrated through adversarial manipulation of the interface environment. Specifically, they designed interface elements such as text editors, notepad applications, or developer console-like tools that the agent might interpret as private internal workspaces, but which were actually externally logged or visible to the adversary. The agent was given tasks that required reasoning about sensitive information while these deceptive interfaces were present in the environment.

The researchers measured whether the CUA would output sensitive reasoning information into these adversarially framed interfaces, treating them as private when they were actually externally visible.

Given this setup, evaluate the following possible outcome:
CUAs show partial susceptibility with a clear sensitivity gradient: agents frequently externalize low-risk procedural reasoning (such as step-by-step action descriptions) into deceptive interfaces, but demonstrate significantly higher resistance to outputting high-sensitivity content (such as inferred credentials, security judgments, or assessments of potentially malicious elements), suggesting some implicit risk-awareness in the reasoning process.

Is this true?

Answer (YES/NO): NO